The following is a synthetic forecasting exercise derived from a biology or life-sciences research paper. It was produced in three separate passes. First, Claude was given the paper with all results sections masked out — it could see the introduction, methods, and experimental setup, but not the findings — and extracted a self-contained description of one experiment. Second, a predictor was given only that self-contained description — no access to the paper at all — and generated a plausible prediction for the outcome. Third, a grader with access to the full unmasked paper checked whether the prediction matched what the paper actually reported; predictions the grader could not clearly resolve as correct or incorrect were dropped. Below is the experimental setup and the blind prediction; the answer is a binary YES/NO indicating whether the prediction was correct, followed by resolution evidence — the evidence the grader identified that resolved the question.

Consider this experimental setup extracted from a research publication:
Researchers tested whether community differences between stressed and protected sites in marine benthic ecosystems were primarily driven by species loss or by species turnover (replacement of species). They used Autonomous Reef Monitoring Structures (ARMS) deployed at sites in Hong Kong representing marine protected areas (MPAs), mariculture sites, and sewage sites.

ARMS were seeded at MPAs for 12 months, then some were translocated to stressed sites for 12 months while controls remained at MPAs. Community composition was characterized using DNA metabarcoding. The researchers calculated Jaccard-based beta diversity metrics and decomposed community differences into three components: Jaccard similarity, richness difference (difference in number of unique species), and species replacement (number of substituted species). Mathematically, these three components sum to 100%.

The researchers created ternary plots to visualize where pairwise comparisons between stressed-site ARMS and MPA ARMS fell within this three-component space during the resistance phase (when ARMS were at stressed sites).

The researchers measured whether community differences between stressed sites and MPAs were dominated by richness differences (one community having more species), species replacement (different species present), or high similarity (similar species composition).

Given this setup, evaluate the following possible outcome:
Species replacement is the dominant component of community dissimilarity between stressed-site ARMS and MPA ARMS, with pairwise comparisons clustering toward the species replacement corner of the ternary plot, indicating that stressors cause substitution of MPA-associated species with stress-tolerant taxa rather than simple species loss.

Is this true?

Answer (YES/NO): YES